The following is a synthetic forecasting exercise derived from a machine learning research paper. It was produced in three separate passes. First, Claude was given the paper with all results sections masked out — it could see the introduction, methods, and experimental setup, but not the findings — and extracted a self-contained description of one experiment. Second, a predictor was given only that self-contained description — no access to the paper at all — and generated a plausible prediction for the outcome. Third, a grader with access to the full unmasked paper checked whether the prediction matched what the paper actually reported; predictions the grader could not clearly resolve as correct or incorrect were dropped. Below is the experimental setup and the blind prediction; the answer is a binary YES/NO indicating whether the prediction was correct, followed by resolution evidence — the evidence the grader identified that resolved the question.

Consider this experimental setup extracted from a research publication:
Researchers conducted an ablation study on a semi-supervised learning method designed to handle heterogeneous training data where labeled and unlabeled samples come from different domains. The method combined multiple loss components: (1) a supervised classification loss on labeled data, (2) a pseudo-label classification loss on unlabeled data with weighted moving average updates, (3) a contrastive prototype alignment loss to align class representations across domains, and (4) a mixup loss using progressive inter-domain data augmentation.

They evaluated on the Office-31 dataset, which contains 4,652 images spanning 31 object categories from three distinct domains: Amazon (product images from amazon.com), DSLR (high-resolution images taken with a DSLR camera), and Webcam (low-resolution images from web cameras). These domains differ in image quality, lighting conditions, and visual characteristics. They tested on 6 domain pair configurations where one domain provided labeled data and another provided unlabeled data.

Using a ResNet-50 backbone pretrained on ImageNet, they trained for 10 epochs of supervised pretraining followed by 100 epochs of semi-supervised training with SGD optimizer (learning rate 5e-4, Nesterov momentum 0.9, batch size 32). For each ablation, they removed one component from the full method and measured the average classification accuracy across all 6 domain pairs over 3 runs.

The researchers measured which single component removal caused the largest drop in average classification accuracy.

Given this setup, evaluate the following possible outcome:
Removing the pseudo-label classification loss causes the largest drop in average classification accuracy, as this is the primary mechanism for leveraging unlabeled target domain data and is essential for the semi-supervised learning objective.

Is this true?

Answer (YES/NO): NO